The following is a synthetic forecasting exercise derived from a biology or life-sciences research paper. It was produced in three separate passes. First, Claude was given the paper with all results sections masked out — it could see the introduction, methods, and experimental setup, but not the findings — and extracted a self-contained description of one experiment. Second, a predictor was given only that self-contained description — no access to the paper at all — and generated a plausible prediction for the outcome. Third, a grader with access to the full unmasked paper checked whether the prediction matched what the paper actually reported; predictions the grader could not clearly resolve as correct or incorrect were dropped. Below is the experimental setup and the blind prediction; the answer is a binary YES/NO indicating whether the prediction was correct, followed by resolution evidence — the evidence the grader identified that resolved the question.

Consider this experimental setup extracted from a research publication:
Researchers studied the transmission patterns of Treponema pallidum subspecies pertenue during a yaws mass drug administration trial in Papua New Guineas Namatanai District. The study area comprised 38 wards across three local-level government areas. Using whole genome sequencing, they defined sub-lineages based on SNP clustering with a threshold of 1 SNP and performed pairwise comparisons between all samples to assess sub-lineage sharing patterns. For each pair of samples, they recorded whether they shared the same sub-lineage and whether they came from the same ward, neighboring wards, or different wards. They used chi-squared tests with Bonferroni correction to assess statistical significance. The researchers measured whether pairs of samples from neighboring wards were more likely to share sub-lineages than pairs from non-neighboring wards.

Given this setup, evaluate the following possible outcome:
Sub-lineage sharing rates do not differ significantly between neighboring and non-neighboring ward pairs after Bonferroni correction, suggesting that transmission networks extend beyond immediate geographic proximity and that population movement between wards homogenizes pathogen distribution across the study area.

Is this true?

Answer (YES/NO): NO